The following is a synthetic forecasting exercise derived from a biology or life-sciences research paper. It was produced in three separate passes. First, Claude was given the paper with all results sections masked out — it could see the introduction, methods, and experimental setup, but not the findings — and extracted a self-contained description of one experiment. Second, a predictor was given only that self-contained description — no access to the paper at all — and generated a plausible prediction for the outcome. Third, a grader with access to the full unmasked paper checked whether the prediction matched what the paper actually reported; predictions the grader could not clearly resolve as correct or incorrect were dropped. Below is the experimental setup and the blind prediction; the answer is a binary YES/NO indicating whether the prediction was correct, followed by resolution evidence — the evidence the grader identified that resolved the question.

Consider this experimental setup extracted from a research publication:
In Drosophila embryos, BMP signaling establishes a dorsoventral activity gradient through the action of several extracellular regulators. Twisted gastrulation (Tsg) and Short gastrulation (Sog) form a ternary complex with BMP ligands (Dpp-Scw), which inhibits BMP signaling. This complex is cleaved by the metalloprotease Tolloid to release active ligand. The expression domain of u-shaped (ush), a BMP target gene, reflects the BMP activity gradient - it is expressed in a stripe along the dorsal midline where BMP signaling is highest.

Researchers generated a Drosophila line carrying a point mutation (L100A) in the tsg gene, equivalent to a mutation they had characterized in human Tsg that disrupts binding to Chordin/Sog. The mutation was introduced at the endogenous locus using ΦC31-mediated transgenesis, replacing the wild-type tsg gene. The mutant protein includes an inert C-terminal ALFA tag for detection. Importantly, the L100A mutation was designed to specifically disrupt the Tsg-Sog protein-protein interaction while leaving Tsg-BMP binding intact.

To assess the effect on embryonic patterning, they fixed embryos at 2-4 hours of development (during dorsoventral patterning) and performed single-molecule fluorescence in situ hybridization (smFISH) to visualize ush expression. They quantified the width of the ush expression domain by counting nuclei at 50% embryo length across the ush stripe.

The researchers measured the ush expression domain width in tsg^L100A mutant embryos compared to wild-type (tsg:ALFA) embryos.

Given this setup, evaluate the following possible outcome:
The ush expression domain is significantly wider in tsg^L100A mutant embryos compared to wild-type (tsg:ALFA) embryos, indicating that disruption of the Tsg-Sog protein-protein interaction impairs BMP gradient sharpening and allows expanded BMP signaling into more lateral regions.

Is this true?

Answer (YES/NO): YES